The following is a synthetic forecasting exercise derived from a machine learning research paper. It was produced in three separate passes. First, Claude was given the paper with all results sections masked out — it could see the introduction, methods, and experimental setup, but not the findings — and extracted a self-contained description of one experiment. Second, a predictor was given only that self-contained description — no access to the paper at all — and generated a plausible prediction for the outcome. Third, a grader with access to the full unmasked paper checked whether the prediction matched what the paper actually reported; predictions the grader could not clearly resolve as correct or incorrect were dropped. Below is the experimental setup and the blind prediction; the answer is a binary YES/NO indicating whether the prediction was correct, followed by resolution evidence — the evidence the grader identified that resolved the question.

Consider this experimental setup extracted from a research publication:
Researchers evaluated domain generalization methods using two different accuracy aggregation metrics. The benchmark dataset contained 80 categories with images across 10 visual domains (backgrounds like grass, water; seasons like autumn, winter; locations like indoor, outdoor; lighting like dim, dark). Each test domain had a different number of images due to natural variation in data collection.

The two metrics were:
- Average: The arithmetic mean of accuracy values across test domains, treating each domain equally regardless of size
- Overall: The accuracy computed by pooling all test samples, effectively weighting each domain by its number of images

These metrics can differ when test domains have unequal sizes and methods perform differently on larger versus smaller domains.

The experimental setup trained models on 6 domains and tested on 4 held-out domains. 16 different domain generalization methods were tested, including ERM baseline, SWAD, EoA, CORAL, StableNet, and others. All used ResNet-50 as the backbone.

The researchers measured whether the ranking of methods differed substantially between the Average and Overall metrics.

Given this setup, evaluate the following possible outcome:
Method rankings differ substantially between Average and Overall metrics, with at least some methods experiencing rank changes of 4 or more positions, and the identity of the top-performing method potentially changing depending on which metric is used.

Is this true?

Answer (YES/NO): NO